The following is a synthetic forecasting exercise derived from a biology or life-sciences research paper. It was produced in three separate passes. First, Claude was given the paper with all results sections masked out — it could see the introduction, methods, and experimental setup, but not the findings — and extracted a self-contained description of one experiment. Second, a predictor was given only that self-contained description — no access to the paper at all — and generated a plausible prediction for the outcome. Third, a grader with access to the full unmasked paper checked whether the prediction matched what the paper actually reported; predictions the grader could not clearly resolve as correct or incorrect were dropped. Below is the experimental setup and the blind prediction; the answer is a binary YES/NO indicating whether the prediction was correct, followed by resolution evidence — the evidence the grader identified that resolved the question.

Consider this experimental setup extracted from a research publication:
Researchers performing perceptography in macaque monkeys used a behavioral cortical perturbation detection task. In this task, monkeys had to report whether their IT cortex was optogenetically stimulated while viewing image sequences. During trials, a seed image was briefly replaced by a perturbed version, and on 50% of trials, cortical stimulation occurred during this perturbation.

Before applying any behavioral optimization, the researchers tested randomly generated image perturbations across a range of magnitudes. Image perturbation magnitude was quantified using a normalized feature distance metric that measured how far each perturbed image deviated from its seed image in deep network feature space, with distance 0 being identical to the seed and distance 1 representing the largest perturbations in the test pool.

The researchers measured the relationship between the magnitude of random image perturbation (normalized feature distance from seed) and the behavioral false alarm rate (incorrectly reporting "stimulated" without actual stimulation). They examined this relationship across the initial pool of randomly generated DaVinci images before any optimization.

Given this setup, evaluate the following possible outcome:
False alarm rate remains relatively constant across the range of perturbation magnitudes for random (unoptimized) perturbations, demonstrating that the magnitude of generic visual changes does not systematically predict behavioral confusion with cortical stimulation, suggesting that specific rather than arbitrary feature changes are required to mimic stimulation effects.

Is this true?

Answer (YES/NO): NO